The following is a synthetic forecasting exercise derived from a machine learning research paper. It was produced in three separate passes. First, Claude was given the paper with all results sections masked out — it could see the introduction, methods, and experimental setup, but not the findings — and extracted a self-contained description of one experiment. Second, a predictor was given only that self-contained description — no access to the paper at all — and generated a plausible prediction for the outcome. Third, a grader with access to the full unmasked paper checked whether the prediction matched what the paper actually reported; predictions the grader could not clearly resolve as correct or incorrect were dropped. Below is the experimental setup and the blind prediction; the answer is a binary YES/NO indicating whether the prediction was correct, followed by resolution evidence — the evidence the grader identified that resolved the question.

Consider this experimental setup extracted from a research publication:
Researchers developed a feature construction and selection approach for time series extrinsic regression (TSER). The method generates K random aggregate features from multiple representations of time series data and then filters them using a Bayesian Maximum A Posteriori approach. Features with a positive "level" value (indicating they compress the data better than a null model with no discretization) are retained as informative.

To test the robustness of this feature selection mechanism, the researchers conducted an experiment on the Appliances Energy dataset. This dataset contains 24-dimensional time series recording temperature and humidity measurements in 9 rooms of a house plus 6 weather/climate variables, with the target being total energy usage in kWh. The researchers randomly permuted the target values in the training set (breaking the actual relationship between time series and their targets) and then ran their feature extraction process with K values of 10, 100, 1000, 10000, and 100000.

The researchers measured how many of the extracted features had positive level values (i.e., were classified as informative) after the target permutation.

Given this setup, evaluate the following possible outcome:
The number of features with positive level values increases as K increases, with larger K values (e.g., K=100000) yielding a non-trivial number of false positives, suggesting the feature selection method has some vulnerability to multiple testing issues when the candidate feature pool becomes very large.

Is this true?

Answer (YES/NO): NO